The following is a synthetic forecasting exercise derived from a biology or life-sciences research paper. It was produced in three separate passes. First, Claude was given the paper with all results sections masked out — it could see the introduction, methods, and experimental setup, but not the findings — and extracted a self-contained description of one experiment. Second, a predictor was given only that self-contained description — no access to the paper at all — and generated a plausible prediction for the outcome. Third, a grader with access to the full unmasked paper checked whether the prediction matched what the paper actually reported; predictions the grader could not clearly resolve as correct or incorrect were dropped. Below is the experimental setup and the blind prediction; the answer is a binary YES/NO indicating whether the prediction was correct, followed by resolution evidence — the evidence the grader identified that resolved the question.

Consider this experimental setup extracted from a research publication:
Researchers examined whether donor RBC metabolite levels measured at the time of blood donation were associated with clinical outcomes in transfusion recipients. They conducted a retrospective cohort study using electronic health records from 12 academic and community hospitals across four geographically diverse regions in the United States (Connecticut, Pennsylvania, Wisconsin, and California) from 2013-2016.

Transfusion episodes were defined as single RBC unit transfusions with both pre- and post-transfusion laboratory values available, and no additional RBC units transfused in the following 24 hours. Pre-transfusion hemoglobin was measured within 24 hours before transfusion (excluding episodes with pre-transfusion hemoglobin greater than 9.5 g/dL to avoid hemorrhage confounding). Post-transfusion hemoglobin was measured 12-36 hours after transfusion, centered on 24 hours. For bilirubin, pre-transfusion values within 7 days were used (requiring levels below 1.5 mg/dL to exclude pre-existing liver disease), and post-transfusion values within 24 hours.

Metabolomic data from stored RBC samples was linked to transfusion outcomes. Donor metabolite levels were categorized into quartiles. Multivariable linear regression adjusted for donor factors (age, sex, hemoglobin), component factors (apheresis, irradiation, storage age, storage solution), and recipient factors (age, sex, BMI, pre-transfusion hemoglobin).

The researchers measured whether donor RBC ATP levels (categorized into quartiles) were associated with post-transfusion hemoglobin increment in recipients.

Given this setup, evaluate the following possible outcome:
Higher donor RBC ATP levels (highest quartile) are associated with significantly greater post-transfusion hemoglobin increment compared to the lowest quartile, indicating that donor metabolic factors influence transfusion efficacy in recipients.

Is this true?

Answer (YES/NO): YES